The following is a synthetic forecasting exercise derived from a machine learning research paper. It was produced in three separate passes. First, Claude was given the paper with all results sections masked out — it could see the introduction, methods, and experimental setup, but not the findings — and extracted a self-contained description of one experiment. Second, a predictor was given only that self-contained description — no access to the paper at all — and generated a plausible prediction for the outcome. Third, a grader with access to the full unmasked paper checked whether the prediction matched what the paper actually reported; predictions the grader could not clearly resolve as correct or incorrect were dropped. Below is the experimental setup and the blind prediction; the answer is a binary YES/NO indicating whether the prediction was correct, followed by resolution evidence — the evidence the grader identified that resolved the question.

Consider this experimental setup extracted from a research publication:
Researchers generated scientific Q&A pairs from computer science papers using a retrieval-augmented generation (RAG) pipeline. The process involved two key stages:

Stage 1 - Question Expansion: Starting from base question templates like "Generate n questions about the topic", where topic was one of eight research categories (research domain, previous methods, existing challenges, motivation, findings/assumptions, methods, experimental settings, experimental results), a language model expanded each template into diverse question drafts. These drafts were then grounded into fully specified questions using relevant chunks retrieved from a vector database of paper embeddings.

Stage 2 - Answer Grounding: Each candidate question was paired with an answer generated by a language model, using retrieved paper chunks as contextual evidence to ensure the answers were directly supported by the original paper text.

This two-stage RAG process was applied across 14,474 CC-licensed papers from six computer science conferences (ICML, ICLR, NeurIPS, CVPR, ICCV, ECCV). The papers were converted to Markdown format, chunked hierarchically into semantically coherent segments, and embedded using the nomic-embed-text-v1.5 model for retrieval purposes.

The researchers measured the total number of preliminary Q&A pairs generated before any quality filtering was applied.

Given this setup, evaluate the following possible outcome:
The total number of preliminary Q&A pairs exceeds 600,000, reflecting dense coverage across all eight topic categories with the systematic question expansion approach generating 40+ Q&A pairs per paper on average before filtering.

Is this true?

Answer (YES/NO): NO